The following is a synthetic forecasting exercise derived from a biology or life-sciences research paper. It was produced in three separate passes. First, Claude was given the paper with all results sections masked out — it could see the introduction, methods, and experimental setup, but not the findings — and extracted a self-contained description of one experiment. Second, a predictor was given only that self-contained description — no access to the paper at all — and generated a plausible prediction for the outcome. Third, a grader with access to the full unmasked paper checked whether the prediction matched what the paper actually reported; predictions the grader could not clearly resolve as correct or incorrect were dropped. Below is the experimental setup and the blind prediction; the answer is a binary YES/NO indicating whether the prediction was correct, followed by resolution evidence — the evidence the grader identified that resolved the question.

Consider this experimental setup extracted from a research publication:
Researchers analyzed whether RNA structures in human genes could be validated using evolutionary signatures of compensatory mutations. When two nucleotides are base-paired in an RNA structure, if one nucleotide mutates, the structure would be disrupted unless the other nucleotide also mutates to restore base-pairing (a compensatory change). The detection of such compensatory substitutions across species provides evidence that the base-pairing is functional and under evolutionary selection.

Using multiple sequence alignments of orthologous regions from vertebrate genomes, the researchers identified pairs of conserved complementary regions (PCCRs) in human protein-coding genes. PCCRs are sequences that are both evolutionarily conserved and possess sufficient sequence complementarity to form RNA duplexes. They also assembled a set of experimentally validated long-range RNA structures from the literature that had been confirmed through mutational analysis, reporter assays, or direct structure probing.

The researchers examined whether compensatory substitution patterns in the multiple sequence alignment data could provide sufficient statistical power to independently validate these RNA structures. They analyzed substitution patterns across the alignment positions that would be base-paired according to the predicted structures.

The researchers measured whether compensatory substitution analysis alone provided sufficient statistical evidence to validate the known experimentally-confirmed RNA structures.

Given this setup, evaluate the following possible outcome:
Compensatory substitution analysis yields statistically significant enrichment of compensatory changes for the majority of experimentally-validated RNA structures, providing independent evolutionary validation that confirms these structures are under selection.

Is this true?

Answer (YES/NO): NO